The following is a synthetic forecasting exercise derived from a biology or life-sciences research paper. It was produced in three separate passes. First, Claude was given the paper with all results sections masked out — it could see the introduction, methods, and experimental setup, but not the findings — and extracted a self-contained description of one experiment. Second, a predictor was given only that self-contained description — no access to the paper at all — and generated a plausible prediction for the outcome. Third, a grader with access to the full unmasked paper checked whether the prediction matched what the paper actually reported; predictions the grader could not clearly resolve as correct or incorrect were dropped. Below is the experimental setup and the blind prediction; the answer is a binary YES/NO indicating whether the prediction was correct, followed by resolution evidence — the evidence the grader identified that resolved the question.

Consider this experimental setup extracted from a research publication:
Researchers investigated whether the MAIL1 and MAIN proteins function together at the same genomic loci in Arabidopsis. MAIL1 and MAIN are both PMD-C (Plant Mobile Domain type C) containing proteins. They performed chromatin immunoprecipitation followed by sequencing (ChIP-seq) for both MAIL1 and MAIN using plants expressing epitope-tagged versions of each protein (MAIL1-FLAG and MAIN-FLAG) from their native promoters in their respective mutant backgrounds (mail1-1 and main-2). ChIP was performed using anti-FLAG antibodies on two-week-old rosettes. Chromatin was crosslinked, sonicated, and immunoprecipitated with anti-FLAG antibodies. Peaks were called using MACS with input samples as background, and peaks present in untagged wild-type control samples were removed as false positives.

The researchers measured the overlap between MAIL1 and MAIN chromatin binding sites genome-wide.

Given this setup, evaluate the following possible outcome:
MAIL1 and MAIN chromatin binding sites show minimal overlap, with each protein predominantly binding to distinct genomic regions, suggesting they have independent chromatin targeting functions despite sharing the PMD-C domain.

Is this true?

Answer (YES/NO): NO